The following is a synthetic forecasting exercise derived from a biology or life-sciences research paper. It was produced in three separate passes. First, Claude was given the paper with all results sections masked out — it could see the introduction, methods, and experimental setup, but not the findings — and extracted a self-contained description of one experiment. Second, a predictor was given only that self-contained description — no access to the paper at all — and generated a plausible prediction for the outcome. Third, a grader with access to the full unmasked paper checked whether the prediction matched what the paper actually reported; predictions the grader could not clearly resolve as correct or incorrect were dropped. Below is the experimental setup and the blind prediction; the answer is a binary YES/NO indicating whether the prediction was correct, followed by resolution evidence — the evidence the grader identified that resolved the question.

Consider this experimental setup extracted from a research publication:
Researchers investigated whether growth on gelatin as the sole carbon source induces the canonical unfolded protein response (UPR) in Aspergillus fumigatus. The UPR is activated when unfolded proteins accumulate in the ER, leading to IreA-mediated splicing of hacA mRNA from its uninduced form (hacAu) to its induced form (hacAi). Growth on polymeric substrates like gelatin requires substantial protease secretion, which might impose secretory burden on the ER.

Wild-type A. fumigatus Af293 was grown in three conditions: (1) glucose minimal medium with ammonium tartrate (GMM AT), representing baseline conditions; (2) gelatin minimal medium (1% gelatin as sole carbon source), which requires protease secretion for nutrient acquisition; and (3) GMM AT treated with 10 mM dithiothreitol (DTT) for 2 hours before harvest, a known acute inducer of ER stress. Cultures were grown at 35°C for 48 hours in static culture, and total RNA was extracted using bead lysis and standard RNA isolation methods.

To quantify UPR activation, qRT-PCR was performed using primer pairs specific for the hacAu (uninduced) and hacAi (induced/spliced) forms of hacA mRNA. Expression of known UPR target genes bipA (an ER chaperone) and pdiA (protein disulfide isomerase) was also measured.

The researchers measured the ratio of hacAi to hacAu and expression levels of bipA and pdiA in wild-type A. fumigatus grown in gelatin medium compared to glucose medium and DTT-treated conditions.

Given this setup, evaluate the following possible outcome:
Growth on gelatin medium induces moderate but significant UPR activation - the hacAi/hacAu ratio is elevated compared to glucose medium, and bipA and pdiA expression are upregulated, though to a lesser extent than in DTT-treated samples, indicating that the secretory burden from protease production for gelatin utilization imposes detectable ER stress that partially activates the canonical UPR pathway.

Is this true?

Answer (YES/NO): NO